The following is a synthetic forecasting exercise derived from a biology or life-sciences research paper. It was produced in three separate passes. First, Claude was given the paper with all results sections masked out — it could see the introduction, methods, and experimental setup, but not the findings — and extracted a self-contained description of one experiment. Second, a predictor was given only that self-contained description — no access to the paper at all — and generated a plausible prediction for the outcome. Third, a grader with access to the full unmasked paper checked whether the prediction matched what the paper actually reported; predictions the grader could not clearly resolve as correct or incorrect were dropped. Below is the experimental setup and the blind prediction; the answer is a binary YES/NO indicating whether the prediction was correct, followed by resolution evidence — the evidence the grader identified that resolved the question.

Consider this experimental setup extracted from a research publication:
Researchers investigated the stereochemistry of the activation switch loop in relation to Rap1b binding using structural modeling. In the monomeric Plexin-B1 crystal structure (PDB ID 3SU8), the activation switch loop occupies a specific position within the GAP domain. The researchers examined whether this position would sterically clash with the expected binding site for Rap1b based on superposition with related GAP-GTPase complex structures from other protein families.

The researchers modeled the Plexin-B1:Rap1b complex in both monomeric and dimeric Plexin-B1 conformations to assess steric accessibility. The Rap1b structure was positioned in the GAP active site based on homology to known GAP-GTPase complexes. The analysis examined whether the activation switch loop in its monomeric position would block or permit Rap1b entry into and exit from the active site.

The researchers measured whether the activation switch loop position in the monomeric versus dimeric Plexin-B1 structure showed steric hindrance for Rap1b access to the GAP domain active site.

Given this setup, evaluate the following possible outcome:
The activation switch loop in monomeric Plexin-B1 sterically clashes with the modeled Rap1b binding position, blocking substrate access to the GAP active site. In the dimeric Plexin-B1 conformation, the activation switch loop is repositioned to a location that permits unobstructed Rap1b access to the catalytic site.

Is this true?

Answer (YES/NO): YES